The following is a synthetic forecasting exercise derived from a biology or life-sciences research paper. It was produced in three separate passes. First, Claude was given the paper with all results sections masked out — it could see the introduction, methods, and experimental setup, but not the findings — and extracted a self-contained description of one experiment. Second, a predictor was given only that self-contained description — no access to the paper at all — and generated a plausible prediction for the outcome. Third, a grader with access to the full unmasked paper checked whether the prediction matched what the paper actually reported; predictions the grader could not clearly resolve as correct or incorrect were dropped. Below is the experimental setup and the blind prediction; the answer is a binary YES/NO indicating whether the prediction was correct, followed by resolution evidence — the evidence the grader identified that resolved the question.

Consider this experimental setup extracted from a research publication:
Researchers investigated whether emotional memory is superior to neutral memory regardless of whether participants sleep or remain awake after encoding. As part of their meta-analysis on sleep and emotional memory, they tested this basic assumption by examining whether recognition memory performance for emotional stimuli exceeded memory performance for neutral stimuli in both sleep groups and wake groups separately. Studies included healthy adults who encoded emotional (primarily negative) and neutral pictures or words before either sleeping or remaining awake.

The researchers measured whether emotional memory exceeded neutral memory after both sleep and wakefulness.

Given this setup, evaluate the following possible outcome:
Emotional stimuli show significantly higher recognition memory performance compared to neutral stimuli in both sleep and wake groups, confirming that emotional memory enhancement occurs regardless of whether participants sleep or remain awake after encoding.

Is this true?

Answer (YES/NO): YES